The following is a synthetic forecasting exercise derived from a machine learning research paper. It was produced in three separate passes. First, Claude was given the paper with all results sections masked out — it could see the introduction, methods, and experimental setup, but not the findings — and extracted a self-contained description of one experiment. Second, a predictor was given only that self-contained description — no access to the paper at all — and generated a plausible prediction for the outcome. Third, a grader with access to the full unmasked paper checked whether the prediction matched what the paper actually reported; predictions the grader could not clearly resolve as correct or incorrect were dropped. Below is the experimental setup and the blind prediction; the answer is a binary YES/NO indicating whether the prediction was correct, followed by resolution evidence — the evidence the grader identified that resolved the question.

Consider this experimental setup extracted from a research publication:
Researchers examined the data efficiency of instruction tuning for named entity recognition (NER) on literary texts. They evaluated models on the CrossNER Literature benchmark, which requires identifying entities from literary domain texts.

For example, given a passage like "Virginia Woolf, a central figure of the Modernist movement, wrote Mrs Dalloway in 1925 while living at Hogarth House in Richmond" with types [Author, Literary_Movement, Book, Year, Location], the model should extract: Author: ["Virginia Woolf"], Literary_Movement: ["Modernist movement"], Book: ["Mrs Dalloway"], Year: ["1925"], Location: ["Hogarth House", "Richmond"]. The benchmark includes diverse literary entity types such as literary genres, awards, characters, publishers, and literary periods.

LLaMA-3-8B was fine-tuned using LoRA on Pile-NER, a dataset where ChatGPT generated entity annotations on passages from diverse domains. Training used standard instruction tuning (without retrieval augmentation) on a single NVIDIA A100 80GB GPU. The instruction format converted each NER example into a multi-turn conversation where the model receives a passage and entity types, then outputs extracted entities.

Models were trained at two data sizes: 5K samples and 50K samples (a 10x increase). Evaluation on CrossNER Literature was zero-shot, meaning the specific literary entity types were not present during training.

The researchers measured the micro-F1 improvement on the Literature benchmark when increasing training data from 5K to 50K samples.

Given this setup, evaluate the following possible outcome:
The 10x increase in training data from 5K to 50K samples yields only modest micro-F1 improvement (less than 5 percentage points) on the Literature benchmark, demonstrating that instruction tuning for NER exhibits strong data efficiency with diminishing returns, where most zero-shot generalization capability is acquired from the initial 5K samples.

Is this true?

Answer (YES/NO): YES